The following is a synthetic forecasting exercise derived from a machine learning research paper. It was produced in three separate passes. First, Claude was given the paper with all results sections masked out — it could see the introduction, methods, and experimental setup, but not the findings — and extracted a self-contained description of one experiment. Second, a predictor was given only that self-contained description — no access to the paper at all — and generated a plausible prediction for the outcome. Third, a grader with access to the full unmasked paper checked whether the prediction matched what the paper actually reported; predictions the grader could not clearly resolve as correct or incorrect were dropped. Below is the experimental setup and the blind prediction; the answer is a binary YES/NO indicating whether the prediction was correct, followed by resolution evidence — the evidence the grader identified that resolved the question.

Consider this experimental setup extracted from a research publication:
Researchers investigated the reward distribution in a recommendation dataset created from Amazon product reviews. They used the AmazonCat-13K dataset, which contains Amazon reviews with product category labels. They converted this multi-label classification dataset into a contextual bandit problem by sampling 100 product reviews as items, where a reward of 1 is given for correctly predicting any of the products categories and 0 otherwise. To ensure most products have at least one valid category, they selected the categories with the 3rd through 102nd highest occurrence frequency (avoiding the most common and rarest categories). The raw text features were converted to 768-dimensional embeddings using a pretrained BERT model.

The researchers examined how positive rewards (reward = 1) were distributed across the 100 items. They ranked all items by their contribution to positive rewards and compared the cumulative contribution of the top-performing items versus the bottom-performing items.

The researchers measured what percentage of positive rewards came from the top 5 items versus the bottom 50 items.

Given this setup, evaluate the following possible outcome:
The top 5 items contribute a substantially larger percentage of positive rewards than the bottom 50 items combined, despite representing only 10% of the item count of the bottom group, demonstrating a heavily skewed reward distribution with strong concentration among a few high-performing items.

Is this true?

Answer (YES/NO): NO